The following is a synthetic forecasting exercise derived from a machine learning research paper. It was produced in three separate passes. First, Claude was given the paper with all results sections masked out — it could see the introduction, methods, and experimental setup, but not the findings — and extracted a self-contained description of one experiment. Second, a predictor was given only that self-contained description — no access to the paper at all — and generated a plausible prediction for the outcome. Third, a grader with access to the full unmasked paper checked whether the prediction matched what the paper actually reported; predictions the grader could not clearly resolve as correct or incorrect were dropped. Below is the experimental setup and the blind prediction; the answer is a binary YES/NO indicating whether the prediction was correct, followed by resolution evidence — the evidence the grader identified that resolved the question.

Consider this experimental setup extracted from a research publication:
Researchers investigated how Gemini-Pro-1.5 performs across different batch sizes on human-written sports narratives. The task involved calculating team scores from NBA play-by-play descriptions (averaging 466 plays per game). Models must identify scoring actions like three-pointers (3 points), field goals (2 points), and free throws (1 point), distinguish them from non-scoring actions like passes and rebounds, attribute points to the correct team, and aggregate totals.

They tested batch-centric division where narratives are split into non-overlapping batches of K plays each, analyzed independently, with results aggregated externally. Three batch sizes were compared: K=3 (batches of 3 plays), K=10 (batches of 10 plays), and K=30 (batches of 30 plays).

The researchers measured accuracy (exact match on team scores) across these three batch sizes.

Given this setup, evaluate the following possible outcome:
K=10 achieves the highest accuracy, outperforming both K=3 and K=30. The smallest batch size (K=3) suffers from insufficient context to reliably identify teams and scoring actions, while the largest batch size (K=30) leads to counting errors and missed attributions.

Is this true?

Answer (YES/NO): NO